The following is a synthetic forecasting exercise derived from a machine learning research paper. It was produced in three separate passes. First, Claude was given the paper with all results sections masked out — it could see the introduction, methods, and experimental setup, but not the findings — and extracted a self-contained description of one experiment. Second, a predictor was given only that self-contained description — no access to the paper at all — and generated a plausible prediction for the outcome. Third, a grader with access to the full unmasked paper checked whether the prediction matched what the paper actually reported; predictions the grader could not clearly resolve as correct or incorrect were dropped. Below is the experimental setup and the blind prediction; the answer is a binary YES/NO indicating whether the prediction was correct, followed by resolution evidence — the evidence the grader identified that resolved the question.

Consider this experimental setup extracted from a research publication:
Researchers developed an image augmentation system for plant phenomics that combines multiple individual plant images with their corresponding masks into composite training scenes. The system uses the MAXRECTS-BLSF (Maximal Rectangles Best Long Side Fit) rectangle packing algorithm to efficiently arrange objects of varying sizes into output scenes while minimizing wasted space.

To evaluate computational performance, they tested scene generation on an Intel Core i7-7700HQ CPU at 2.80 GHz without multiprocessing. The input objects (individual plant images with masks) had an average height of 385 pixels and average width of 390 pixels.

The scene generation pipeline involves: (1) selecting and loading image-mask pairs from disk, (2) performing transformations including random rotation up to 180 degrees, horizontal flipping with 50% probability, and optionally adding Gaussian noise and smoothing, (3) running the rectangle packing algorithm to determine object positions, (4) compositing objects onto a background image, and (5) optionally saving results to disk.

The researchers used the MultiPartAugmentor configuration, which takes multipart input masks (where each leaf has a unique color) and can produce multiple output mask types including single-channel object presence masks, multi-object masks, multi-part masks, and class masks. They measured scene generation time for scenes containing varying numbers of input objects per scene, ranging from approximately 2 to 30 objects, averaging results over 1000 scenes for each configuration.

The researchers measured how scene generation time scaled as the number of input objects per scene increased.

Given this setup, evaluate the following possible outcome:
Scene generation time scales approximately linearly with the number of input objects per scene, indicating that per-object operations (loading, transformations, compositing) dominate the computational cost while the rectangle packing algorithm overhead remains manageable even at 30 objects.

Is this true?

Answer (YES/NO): YES